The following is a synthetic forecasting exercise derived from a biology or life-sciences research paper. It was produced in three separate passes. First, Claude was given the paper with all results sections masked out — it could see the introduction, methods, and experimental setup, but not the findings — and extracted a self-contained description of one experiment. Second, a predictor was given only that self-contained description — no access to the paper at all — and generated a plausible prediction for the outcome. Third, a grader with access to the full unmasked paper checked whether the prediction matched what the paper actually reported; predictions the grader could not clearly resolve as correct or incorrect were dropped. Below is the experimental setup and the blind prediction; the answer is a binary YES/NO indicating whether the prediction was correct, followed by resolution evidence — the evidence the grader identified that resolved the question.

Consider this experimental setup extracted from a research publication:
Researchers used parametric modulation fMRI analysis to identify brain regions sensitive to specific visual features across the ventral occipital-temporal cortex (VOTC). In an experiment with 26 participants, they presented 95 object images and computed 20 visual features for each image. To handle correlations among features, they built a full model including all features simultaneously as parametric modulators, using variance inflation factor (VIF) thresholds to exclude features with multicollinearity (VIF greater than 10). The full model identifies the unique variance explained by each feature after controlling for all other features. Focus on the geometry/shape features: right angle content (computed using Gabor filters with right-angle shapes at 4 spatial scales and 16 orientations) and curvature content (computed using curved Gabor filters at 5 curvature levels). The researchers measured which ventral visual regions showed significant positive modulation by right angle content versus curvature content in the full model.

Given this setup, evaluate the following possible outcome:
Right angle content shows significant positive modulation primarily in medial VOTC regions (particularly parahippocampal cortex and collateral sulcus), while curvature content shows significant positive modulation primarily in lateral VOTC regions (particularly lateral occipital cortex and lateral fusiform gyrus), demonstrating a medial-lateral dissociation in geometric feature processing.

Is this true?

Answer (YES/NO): NO